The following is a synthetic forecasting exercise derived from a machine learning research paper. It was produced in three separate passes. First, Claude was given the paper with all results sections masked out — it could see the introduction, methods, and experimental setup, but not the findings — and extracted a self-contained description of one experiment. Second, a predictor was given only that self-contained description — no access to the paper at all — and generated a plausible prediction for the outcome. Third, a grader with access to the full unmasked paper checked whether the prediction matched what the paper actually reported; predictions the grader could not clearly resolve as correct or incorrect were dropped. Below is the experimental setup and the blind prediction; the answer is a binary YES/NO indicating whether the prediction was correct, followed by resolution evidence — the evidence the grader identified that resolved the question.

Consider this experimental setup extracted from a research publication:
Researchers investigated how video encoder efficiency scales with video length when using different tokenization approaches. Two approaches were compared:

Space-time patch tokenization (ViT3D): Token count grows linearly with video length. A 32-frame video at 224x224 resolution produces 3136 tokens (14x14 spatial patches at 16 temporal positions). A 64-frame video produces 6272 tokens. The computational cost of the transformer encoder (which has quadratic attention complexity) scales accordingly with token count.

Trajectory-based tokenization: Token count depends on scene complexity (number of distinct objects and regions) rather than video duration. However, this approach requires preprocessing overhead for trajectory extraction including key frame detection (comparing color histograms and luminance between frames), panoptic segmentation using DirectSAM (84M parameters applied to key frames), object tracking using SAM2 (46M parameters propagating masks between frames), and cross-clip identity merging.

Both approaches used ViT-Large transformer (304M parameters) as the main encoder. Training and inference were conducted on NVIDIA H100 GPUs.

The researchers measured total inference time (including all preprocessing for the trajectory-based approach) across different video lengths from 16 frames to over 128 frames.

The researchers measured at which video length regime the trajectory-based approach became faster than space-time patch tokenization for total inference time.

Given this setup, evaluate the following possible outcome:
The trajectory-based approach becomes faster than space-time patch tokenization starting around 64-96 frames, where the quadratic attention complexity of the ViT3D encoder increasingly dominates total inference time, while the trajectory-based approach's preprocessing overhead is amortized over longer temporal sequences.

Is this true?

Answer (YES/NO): YES